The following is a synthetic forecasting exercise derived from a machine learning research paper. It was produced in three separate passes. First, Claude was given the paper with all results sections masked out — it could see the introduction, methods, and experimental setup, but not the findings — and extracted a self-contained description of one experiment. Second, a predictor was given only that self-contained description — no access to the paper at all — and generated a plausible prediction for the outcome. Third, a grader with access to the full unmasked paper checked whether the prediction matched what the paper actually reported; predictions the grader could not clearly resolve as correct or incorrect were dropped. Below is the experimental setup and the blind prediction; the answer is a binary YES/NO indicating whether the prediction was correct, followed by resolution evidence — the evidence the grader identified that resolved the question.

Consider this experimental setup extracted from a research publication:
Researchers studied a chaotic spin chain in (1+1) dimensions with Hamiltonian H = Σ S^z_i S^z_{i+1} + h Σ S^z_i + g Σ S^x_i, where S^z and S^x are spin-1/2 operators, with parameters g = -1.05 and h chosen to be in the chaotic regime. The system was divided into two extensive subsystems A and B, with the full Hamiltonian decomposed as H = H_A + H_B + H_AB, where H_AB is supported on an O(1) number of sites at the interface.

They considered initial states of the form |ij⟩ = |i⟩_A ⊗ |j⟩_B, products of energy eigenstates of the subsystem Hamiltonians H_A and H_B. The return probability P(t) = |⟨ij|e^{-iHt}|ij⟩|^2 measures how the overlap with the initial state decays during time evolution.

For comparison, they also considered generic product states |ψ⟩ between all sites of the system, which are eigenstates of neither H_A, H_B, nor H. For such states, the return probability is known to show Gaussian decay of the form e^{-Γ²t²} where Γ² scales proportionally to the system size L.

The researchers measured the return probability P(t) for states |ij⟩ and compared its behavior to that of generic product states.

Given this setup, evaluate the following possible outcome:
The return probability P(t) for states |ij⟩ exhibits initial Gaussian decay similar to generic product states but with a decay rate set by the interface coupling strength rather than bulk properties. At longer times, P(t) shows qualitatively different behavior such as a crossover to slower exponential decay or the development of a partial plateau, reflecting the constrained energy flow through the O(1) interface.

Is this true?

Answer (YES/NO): YES